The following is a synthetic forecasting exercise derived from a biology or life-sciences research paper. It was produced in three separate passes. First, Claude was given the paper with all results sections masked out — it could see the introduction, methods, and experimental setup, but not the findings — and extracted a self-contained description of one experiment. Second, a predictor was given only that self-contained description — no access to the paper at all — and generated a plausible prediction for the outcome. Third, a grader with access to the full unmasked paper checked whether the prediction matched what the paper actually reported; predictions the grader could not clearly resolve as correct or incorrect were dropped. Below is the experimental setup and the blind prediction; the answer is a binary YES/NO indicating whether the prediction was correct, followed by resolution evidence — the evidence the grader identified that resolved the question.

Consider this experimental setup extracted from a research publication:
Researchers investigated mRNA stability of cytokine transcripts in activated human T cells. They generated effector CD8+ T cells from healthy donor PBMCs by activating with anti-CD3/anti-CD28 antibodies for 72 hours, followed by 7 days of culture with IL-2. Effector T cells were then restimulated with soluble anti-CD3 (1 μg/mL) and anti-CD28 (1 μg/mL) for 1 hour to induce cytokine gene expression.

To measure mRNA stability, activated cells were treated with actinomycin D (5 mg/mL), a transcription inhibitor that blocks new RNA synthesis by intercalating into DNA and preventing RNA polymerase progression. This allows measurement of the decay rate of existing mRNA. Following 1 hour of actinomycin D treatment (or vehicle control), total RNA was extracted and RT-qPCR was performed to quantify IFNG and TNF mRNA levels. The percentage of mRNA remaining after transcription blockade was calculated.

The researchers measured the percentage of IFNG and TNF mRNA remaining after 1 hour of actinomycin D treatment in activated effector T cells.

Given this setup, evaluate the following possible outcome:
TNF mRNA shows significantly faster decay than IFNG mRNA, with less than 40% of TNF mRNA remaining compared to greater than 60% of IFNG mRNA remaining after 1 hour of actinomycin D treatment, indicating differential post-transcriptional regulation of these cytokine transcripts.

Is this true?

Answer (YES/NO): NO